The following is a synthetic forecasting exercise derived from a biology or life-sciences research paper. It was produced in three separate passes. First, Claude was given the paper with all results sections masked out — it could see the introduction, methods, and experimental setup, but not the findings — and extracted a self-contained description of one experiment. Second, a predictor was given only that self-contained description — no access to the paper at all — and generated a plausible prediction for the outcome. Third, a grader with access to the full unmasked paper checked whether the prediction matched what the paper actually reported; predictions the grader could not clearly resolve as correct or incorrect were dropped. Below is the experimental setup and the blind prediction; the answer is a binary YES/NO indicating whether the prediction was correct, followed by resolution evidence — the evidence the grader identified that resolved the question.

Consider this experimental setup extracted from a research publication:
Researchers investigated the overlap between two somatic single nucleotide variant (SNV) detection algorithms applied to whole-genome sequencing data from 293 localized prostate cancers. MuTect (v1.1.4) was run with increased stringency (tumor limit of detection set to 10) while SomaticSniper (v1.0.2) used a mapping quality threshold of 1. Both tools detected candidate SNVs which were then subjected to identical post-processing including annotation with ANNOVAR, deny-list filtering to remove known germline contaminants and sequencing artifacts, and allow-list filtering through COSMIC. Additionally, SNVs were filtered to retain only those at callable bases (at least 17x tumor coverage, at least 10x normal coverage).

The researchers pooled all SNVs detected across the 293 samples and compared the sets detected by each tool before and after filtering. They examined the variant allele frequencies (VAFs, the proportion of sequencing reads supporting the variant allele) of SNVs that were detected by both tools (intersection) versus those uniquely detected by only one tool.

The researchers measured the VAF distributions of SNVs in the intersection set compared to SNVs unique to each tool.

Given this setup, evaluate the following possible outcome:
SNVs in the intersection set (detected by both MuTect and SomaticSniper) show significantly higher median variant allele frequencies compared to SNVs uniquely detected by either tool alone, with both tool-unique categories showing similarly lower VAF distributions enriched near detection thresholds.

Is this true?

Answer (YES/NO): NO